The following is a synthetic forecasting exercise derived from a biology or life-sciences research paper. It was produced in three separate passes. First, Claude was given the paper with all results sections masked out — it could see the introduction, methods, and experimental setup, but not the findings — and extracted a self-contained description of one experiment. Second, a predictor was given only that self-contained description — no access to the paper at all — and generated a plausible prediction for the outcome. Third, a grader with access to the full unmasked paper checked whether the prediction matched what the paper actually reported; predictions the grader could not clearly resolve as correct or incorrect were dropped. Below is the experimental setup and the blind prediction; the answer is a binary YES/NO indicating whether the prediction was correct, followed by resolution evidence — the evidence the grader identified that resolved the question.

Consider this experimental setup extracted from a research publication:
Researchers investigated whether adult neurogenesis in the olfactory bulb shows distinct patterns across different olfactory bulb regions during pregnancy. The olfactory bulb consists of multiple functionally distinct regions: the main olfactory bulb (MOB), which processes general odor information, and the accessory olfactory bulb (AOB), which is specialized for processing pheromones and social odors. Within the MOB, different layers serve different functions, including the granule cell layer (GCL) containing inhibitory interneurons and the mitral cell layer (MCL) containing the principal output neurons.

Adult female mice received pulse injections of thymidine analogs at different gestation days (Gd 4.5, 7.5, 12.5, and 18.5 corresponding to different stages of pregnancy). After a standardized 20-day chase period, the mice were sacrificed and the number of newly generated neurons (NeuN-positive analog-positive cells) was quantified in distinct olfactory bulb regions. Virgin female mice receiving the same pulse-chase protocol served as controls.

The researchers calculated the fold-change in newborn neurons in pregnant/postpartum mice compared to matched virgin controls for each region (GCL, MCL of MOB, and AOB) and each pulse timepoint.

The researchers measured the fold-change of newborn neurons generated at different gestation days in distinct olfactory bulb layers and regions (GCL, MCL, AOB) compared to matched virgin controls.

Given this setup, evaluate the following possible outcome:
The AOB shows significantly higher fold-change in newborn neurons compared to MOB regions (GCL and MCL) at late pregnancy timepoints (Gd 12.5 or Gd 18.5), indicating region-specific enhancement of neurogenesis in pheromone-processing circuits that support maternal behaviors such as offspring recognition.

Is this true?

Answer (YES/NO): NO